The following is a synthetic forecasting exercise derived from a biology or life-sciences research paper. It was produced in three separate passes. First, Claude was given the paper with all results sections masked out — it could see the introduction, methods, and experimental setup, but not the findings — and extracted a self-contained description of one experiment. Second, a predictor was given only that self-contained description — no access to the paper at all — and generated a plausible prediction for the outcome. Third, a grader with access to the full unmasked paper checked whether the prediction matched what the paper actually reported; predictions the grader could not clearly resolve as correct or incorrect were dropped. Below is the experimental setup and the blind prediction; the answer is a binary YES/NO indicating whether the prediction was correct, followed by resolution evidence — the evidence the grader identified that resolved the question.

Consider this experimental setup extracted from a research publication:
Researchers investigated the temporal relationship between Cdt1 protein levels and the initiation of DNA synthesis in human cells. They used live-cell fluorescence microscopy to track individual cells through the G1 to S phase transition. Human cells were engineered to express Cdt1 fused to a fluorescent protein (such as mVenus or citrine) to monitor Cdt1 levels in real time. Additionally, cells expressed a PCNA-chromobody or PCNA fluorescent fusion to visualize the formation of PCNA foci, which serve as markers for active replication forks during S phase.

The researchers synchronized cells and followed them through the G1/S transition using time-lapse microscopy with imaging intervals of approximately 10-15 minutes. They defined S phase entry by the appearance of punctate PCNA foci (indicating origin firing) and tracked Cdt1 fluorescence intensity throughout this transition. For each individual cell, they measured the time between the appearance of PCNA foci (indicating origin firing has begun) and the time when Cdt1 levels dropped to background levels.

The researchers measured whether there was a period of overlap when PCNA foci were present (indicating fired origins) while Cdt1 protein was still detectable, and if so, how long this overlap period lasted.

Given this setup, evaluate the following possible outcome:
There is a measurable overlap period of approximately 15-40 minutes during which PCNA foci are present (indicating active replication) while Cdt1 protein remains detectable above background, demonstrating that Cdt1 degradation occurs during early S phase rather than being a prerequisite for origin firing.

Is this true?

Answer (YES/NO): YES